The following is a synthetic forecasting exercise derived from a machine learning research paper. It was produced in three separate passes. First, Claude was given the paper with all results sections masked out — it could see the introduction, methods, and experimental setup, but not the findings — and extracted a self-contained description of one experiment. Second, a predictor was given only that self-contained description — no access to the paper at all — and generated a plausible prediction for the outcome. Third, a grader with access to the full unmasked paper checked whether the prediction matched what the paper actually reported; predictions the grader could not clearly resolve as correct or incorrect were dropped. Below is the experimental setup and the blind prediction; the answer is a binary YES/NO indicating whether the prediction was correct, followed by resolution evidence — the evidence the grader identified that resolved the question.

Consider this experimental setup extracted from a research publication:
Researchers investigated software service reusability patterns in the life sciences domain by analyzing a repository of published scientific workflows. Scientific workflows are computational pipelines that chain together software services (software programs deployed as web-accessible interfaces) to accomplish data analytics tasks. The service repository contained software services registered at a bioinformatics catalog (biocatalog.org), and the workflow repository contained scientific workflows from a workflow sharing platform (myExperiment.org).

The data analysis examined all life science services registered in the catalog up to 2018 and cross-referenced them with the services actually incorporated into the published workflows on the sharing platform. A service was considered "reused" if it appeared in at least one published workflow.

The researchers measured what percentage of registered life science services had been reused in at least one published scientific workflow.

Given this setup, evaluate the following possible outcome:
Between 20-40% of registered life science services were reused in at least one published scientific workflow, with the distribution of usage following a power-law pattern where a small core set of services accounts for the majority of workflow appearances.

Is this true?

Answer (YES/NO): NO